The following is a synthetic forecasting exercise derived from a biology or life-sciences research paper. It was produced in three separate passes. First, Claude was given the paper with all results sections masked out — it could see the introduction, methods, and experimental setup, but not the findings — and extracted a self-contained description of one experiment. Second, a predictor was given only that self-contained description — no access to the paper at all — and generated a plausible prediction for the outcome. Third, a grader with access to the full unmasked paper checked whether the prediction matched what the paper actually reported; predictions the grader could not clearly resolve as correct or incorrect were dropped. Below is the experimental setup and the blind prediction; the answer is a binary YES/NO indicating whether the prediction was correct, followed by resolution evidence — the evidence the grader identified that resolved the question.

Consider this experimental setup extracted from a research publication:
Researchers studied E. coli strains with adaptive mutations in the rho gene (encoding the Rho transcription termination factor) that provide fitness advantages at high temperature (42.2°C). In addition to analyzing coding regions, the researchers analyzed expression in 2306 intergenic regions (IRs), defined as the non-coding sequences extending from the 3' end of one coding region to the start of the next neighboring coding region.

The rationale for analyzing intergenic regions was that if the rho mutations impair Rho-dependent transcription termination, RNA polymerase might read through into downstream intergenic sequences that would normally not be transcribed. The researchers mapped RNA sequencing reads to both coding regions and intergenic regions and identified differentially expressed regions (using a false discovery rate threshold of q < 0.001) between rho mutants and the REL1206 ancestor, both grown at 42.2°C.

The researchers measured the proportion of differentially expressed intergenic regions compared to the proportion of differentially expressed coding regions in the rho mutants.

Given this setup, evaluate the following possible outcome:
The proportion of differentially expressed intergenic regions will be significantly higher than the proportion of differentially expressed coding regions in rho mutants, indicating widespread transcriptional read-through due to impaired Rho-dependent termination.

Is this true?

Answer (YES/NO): NO